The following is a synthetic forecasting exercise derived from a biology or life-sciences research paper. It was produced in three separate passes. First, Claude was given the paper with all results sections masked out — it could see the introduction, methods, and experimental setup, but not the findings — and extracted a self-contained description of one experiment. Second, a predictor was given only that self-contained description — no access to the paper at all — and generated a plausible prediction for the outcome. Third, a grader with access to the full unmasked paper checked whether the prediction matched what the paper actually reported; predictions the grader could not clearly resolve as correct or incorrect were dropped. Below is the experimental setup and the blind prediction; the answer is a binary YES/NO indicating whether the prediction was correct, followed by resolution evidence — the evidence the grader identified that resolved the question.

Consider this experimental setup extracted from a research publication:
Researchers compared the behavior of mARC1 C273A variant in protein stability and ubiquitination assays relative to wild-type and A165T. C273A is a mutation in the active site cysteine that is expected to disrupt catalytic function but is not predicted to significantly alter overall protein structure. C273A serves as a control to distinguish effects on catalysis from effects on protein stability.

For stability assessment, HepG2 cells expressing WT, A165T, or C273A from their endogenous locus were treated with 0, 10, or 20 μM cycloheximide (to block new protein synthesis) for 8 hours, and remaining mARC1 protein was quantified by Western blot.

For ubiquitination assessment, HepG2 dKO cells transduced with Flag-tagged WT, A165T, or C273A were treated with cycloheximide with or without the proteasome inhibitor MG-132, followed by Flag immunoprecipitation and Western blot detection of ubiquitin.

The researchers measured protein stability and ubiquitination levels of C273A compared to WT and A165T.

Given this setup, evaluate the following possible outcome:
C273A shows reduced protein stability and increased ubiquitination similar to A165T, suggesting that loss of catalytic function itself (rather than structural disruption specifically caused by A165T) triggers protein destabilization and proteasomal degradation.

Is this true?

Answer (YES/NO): NO